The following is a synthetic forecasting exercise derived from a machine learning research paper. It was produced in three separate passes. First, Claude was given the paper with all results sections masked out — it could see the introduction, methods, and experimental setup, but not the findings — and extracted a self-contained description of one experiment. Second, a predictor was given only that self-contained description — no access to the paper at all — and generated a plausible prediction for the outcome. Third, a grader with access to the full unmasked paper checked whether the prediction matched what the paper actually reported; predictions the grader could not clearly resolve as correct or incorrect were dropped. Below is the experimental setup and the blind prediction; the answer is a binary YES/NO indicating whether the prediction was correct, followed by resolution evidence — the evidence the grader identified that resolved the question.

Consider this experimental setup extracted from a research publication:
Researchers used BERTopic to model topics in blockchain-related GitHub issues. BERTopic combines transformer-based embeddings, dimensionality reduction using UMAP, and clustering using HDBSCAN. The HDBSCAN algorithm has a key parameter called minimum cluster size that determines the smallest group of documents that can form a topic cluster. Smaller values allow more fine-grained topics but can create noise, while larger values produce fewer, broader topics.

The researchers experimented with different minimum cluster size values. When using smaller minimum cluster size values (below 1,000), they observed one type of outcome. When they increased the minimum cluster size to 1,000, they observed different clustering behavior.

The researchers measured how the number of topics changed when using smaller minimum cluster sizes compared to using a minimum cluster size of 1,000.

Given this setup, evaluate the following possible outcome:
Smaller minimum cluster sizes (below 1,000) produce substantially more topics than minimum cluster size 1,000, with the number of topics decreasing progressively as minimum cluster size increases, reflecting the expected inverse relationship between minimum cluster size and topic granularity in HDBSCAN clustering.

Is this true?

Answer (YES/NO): YES